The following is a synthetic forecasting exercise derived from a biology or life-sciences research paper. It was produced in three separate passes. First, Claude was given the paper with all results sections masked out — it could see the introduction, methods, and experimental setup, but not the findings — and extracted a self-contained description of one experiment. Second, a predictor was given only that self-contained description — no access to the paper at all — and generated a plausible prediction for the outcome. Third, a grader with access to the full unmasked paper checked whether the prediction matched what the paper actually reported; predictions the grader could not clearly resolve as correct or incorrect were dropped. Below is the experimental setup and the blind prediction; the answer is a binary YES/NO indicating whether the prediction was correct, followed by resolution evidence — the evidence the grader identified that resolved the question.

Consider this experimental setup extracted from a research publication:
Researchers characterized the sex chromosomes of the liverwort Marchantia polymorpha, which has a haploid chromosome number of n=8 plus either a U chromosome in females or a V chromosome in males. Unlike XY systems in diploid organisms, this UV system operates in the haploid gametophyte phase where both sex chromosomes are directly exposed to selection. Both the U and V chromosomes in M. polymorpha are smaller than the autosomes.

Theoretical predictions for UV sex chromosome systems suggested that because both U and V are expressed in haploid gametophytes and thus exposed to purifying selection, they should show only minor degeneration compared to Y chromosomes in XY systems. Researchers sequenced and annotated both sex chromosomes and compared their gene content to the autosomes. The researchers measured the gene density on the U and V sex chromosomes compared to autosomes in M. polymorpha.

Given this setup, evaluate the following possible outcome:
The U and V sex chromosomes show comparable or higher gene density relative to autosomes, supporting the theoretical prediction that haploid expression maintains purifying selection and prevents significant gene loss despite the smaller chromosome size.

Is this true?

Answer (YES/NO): NO